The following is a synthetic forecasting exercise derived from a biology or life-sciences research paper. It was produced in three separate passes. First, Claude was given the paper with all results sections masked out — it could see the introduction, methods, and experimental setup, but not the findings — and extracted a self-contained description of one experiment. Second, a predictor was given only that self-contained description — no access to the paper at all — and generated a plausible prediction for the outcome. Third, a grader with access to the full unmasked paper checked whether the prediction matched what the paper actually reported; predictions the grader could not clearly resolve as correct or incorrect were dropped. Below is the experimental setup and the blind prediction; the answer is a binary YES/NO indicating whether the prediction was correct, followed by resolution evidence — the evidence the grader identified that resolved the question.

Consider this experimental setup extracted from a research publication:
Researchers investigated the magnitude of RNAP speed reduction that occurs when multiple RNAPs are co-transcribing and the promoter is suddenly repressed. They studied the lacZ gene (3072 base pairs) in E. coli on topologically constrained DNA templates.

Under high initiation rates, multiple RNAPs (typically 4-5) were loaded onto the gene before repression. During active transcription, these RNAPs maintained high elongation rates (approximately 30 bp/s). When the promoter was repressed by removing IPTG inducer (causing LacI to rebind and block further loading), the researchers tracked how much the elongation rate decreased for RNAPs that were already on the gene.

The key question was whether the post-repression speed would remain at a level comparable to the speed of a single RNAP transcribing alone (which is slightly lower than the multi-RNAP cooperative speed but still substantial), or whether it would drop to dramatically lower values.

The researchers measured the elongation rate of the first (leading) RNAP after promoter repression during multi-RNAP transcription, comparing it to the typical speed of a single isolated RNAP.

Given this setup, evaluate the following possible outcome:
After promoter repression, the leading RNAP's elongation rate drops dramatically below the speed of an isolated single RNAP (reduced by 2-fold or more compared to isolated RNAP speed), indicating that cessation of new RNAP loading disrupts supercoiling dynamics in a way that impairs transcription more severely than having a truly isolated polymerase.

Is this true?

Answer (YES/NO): YES